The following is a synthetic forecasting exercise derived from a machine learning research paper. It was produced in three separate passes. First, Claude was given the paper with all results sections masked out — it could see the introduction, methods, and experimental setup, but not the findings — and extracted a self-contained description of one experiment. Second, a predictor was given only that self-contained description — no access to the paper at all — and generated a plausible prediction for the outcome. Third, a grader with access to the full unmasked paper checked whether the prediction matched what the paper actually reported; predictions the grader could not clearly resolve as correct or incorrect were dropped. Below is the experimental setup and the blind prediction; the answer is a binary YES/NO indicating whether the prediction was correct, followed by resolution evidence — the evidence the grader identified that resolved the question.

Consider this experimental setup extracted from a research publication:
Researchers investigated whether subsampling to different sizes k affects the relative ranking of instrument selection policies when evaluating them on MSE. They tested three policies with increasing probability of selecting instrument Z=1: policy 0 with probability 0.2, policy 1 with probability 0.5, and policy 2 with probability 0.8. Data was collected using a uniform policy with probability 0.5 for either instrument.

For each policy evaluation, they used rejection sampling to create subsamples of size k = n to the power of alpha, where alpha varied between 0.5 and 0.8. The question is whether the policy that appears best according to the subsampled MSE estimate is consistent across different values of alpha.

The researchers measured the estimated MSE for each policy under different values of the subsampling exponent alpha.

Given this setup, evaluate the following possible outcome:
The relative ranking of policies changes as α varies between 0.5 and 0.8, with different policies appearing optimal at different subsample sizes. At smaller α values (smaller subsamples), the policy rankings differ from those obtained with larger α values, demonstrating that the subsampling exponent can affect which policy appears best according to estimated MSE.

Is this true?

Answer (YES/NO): NO